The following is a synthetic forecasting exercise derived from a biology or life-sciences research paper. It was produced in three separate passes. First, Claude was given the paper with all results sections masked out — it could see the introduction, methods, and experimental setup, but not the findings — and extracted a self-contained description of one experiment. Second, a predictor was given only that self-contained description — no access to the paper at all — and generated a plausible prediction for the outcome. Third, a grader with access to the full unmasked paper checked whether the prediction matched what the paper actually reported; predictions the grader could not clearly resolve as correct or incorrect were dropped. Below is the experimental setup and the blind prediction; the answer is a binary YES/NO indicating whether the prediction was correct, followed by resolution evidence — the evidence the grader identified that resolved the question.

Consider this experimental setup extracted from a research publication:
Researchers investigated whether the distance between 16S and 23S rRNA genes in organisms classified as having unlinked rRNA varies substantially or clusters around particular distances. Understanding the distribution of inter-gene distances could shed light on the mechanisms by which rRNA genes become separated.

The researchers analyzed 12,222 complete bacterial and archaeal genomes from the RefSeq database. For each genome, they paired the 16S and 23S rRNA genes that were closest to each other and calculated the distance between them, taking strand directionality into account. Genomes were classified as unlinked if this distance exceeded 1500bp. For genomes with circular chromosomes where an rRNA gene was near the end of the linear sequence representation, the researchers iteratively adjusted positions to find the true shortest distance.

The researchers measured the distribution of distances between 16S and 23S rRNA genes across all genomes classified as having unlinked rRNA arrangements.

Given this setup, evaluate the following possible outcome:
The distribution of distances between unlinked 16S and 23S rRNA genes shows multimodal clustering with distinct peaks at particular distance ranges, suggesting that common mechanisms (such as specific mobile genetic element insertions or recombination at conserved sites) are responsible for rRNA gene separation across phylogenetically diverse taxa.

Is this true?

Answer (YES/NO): NO